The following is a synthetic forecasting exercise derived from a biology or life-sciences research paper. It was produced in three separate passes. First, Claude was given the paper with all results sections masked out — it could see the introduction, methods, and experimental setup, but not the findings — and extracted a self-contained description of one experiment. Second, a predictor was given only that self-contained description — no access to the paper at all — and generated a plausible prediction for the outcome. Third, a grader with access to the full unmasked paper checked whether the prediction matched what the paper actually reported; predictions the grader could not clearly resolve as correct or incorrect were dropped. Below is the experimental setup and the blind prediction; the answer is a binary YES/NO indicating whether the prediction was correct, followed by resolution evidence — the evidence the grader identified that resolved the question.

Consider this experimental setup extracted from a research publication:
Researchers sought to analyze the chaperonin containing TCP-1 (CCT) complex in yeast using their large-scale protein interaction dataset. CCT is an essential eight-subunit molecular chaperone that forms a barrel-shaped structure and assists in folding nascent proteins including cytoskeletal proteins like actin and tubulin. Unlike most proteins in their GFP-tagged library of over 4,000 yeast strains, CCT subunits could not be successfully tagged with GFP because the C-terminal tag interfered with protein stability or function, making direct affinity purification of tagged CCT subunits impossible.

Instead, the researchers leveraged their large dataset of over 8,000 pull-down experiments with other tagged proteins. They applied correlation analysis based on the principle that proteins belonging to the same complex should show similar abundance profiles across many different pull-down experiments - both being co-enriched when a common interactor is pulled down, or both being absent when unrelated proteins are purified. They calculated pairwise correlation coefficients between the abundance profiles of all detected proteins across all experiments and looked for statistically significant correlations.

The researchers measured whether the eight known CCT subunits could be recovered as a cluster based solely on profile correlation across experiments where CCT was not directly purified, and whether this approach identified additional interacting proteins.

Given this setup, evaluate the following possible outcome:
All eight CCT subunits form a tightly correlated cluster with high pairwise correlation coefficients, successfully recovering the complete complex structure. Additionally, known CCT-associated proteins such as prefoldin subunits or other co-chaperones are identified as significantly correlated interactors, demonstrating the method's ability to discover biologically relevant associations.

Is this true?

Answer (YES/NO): YES